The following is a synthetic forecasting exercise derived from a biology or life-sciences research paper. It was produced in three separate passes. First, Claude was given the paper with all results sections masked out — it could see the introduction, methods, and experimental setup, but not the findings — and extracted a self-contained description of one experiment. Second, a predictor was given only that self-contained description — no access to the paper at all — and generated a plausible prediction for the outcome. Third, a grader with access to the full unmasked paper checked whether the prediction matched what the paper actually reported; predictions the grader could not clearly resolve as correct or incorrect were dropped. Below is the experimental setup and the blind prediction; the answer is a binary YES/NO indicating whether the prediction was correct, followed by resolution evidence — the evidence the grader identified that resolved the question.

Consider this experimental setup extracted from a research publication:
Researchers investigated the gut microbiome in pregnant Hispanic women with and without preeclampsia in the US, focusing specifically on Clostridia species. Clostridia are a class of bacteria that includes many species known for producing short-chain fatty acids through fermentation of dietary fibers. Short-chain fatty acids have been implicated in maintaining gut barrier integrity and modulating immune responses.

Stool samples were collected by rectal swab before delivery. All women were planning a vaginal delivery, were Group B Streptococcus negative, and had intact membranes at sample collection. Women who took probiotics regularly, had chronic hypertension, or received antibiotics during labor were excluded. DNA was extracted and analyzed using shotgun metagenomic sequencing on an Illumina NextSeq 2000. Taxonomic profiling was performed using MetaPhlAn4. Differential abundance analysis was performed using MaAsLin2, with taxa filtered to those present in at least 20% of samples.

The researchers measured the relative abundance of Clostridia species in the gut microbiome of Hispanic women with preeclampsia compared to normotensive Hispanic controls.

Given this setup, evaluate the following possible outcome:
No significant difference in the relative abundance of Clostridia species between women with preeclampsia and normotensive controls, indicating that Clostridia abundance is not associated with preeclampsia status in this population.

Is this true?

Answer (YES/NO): NO